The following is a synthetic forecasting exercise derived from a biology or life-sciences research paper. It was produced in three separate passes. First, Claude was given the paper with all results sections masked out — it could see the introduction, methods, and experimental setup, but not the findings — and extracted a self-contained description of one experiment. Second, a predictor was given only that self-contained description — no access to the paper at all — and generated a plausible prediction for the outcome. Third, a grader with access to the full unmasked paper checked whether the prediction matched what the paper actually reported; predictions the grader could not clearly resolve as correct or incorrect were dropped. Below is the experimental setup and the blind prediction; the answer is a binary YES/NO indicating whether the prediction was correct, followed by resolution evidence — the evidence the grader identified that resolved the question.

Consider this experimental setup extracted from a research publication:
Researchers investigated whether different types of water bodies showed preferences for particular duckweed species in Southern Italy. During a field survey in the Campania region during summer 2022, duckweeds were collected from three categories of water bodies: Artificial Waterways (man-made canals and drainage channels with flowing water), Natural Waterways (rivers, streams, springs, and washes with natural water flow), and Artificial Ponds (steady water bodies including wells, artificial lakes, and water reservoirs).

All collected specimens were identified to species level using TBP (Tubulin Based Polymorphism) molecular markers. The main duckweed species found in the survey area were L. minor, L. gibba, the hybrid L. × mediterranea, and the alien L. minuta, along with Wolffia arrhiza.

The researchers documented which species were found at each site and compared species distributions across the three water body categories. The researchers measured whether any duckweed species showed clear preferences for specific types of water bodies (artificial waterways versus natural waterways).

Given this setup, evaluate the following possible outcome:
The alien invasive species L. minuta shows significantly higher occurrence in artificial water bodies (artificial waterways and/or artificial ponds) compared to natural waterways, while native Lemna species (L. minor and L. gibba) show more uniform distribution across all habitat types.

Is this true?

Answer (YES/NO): NO